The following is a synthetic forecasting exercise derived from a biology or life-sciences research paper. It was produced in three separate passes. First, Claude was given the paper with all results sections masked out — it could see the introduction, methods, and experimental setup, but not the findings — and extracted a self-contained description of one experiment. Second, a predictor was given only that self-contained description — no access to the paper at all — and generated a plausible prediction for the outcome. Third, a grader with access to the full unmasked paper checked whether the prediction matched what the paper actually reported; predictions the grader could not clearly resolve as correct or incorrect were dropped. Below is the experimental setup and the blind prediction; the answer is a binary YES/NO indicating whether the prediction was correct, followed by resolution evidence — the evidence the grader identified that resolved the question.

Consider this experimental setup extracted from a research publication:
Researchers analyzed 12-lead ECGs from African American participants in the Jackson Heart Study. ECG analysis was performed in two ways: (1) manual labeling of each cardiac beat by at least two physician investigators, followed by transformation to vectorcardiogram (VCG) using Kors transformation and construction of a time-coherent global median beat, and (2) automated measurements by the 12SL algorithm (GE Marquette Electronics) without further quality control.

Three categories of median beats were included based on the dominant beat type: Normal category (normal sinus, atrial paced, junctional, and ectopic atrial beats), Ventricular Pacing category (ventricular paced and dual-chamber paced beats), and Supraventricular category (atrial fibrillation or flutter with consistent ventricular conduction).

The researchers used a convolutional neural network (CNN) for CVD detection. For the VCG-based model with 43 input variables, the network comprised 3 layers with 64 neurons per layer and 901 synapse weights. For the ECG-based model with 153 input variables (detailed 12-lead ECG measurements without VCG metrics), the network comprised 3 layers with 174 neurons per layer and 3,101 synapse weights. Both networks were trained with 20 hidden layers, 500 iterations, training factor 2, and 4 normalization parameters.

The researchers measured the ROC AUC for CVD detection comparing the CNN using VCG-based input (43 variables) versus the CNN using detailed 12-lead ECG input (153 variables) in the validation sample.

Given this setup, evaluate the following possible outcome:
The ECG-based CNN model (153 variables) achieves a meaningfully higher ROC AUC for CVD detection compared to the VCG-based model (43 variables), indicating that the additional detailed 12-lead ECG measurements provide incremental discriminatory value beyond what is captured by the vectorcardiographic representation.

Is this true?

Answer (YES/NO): NO